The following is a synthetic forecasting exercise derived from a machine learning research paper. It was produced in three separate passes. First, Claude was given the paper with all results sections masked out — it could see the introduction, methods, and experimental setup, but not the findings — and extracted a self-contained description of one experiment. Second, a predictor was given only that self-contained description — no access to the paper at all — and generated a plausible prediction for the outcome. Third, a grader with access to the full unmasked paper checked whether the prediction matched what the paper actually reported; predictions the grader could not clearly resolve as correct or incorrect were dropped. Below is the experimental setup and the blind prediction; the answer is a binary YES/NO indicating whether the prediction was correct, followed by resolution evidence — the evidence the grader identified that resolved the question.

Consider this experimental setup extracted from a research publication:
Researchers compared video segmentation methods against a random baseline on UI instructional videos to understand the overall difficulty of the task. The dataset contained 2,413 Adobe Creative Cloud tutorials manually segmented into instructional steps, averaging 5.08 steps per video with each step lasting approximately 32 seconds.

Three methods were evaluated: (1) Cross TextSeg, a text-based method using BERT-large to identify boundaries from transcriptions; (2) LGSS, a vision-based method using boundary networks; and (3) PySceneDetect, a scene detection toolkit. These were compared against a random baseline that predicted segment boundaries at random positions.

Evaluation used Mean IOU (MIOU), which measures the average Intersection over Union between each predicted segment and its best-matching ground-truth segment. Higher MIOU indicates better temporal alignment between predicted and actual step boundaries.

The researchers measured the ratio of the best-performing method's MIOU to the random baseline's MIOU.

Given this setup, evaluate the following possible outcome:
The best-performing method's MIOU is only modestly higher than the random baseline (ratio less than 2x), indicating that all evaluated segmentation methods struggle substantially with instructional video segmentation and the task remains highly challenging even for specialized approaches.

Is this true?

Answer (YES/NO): YES